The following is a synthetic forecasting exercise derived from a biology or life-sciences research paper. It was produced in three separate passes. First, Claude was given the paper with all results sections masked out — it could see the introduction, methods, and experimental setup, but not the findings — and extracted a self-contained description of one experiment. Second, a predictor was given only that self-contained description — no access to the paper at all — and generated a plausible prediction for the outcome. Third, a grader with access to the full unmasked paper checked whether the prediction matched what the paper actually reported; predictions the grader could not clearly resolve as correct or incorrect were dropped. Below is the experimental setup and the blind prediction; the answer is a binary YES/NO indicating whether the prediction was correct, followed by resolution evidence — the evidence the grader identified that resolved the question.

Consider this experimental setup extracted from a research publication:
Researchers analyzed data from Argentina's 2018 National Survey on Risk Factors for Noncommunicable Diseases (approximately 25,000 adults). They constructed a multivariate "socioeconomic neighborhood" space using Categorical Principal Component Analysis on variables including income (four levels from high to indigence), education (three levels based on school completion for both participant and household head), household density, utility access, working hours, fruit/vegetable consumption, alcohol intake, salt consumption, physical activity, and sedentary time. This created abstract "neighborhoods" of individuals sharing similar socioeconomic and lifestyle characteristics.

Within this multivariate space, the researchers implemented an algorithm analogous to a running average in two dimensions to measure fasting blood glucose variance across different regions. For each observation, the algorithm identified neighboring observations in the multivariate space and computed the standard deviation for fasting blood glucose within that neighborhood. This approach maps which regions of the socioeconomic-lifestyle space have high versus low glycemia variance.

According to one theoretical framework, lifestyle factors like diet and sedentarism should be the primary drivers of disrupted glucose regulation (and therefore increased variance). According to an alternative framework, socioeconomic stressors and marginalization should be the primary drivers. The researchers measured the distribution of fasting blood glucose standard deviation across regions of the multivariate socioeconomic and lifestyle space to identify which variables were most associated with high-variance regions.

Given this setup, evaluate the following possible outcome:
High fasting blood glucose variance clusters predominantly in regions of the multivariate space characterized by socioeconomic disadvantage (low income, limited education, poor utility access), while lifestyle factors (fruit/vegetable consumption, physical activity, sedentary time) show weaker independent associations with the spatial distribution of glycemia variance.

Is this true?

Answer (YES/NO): YES